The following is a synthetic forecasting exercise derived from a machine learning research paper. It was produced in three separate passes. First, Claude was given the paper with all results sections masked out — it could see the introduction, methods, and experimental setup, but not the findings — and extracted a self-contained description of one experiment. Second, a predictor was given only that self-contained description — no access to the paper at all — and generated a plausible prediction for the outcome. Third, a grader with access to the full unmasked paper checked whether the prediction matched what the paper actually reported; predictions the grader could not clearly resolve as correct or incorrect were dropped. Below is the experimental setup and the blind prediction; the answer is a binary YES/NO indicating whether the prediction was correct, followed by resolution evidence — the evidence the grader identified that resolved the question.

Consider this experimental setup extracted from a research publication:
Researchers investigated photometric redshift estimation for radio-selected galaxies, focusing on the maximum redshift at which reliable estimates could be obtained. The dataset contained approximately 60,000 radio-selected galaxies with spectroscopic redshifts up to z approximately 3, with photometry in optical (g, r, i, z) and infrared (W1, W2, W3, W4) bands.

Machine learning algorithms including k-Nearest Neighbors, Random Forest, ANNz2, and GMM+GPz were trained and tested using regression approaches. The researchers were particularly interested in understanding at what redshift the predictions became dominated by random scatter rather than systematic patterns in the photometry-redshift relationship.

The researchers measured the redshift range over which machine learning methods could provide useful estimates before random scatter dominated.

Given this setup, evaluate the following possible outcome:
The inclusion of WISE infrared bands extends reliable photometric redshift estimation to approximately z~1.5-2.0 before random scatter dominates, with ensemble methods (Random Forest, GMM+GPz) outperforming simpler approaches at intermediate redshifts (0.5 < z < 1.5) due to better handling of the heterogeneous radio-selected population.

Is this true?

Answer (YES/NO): NO